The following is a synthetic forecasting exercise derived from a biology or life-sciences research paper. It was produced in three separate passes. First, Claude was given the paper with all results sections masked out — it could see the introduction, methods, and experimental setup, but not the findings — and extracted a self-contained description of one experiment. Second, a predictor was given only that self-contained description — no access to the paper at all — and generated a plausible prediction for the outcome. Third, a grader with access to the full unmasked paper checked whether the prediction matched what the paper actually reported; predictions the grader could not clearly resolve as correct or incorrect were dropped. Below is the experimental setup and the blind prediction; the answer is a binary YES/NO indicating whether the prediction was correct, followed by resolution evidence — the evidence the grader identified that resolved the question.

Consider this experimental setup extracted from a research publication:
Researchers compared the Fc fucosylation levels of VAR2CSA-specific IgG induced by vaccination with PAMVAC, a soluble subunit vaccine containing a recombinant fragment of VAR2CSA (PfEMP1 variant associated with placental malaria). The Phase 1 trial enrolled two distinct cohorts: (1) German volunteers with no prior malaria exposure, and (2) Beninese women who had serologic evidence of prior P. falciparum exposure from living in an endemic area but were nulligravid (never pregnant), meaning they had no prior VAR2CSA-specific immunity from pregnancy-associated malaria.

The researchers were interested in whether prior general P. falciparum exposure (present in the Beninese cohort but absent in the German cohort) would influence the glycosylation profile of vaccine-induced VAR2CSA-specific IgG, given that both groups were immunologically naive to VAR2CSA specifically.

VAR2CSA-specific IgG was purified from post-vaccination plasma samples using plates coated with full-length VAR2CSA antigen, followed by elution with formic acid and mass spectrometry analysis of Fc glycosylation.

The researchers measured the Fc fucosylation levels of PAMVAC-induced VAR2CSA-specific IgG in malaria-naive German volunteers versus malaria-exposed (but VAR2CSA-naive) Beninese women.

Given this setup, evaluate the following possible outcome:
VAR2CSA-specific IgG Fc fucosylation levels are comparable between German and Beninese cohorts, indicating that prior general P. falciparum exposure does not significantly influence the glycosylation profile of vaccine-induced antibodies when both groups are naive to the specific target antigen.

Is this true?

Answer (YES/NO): YES